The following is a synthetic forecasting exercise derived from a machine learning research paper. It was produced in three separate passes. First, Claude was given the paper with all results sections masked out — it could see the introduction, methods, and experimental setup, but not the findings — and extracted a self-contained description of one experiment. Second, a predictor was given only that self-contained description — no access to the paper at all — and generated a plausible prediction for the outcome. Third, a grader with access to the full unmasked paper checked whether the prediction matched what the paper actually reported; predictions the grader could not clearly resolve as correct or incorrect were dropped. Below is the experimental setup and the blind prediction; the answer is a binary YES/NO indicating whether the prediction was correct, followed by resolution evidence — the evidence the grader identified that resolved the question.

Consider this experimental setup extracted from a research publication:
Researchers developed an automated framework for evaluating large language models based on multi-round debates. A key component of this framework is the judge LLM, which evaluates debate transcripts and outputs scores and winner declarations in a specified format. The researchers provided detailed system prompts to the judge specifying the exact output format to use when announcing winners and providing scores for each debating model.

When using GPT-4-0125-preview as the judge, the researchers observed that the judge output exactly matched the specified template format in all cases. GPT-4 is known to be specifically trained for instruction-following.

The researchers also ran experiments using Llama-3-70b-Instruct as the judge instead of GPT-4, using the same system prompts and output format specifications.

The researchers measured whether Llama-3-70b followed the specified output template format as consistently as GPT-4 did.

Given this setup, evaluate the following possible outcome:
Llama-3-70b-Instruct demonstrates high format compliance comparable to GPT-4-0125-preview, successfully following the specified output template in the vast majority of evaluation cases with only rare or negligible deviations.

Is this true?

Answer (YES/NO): NO